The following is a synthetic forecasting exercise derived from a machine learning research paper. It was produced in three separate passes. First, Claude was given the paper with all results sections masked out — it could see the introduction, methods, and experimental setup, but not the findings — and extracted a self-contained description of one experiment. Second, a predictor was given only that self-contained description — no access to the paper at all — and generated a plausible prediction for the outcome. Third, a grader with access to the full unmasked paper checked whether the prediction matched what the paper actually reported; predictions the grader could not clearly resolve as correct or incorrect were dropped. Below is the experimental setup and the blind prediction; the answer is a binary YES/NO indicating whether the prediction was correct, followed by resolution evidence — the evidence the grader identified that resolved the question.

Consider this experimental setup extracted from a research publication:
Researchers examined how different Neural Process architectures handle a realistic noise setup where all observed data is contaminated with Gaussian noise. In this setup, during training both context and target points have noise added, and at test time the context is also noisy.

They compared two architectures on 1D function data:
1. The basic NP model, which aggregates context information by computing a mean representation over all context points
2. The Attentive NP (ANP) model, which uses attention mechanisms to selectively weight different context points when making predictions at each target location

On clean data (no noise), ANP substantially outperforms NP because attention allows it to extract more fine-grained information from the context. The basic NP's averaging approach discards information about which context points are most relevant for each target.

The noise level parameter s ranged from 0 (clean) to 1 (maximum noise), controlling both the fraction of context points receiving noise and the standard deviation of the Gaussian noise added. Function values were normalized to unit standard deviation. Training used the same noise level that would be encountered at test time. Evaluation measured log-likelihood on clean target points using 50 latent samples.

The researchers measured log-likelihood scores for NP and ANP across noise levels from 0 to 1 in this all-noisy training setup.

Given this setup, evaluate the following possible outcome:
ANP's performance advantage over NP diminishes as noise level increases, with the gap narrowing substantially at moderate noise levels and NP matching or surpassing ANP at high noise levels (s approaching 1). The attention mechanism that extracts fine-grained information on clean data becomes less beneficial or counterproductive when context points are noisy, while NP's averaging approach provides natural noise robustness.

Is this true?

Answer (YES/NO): YES